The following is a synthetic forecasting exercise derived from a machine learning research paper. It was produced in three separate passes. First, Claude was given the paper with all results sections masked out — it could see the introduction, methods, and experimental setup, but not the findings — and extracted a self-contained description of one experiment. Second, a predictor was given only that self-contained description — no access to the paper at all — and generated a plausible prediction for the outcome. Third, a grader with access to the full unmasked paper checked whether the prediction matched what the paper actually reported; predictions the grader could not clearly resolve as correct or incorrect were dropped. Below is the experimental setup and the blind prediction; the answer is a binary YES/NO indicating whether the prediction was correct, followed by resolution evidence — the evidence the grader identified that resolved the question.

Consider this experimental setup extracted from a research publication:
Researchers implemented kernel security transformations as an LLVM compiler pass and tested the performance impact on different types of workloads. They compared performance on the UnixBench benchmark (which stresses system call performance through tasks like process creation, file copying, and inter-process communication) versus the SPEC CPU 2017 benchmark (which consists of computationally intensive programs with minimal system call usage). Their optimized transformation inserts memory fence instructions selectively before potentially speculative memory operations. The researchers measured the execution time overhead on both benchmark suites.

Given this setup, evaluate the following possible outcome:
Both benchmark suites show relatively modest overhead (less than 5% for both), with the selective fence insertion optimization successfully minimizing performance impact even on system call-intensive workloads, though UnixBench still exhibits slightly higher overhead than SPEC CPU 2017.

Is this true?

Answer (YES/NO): NO